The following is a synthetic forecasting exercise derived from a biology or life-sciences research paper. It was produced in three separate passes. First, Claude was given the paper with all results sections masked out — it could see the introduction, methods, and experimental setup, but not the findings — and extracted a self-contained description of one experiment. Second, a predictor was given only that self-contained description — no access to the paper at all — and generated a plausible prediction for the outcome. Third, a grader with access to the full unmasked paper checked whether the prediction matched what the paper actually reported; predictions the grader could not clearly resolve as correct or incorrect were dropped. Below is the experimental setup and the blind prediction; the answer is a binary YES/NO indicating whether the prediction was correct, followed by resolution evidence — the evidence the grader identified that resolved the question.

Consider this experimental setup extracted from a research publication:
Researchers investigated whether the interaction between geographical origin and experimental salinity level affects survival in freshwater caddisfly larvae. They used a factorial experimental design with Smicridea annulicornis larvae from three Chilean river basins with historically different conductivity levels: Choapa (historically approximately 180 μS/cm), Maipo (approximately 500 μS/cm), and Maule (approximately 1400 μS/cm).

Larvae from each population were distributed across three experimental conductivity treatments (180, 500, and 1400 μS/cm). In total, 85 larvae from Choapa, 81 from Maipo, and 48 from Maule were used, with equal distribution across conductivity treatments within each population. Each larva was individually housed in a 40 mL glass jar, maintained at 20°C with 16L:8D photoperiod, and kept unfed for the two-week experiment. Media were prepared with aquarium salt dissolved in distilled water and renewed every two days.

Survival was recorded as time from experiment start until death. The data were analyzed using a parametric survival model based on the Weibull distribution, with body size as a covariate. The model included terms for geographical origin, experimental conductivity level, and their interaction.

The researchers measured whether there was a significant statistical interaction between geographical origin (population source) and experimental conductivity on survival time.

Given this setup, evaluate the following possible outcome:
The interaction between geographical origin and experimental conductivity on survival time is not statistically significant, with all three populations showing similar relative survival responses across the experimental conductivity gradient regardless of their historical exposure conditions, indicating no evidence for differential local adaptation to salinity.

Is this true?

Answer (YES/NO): NO